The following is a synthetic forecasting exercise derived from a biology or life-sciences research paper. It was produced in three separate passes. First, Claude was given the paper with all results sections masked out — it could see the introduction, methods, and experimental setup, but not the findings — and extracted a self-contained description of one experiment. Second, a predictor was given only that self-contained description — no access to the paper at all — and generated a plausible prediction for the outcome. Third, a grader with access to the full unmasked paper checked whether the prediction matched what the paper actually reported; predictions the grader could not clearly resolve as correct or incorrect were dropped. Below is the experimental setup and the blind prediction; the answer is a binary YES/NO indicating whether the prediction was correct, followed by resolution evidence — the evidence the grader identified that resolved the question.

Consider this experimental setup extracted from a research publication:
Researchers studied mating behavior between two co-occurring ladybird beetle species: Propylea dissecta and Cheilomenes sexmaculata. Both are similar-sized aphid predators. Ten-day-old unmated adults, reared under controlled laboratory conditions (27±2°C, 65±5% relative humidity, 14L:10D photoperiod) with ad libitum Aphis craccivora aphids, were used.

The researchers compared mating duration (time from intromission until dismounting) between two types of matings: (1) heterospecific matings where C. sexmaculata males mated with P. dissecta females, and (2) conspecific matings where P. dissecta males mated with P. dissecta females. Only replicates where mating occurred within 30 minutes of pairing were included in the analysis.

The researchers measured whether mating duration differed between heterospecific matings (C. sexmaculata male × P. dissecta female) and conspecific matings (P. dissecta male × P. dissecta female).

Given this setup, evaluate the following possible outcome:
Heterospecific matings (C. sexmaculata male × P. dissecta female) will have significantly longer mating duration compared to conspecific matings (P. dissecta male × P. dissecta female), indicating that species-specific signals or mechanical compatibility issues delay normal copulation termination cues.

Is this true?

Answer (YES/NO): NO